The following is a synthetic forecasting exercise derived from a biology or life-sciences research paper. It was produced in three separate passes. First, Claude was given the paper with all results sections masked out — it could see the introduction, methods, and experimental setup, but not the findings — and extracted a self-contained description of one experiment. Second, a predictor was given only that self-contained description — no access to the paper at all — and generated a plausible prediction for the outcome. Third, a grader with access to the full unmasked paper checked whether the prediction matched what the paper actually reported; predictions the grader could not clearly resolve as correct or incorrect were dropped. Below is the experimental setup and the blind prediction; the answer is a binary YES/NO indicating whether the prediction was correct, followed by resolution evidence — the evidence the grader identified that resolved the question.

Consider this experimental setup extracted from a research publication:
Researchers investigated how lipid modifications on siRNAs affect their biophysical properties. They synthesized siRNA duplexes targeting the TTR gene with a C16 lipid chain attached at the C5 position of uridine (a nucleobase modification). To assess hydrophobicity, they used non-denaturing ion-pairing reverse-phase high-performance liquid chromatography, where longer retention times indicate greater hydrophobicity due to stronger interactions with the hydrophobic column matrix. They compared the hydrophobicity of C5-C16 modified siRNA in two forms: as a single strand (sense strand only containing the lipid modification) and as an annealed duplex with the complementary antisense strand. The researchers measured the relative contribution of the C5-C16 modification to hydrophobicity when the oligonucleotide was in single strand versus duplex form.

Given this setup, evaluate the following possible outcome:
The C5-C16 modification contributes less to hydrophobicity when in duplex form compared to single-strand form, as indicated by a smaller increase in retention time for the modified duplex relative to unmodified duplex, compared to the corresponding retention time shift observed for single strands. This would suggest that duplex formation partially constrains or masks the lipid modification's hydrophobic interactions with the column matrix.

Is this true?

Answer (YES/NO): YES